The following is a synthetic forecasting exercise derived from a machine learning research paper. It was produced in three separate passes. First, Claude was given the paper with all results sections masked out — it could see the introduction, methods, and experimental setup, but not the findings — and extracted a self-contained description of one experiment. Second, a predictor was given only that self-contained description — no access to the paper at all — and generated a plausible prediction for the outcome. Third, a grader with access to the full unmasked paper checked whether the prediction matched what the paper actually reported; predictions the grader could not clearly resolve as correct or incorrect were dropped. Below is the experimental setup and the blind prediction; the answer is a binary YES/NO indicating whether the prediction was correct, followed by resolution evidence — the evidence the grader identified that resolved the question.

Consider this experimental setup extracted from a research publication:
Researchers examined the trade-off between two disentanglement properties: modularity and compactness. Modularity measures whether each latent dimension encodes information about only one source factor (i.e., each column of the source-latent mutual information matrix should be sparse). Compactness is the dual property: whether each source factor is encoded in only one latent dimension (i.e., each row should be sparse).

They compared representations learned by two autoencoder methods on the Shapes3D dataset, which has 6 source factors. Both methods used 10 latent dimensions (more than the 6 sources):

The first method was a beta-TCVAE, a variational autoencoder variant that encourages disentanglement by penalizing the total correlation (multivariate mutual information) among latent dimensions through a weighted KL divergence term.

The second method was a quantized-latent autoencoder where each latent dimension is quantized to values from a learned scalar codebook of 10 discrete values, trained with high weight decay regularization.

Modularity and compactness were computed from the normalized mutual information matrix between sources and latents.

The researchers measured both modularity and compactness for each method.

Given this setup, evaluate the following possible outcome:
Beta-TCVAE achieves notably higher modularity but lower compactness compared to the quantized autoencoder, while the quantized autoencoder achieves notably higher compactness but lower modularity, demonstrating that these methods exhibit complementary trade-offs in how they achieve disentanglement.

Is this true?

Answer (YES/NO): NO